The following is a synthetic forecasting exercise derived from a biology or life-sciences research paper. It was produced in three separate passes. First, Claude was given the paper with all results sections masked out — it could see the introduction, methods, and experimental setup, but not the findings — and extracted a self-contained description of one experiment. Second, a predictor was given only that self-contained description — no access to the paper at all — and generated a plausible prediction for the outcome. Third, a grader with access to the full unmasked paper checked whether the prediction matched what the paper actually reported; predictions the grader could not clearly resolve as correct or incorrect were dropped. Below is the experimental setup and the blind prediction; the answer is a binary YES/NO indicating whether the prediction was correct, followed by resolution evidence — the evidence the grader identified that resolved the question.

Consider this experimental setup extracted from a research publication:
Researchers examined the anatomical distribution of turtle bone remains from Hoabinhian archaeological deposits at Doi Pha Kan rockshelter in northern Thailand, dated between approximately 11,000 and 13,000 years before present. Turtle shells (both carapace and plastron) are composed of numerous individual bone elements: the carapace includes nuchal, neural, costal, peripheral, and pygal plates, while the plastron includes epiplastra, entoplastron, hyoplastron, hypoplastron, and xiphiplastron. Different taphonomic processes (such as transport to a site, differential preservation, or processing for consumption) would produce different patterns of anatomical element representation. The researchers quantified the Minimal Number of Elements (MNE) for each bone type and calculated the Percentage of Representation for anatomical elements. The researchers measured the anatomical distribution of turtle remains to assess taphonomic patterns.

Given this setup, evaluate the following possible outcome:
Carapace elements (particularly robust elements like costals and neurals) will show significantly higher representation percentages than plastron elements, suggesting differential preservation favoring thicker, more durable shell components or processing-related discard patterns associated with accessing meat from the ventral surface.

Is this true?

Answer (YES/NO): NO